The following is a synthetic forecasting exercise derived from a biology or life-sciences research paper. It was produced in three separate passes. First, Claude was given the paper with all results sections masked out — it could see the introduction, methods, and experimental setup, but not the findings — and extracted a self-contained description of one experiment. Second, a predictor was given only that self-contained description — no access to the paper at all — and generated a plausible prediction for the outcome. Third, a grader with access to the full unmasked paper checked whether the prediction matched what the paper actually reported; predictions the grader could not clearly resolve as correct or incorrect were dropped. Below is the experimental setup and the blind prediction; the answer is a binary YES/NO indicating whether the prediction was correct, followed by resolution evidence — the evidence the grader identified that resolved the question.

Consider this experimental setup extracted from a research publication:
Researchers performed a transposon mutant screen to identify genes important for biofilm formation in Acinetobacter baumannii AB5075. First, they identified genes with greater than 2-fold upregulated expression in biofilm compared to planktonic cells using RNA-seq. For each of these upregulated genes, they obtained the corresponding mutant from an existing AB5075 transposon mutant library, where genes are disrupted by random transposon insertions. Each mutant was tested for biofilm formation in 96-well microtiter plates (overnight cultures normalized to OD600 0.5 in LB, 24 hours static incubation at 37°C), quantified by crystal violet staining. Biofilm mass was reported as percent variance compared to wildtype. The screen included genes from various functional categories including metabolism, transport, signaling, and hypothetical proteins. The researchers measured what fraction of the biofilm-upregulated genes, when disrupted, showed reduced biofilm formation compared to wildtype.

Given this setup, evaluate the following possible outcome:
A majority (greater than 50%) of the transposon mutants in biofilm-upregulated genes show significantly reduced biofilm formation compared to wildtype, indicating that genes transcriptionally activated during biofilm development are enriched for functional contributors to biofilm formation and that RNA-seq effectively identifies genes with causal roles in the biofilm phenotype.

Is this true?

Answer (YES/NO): YES